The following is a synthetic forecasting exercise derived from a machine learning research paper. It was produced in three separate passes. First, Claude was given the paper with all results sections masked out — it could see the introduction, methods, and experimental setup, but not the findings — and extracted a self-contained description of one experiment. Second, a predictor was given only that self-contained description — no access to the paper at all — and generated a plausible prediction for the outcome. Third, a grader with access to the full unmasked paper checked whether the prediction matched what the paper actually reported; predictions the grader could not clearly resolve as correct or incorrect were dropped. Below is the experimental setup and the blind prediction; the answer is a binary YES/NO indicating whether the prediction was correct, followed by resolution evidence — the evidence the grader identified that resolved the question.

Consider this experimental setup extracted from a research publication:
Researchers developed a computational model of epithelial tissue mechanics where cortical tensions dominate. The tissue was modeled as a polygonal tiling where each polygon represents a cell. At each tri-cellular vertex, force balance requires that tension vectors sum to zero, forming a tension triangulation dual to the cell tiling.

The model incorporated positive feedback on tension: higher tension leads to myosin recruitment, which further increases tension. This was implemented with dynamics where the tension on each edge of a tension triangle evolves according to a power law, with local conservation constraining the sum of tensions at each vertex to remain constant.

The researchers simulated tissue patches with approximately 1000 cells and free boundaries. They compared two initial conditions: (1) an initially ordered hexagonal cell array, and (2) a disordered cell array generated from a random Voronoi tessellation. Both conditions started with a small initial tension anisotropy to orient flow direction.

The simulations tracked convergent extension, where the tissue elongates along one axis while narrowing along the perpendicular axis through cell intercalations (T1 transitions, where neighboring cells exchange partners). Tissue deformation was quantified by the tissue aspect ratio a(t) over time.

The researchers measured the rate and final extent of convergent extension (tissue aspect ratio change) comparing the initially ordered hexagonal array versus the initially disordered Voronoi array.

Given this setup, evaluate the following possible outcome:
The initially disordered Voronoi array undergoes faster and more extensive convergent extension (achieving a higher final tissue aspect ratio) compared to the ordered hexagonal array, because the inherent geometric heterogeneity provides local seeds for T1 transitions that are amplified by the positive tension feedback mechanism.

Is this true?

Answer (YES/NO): NO